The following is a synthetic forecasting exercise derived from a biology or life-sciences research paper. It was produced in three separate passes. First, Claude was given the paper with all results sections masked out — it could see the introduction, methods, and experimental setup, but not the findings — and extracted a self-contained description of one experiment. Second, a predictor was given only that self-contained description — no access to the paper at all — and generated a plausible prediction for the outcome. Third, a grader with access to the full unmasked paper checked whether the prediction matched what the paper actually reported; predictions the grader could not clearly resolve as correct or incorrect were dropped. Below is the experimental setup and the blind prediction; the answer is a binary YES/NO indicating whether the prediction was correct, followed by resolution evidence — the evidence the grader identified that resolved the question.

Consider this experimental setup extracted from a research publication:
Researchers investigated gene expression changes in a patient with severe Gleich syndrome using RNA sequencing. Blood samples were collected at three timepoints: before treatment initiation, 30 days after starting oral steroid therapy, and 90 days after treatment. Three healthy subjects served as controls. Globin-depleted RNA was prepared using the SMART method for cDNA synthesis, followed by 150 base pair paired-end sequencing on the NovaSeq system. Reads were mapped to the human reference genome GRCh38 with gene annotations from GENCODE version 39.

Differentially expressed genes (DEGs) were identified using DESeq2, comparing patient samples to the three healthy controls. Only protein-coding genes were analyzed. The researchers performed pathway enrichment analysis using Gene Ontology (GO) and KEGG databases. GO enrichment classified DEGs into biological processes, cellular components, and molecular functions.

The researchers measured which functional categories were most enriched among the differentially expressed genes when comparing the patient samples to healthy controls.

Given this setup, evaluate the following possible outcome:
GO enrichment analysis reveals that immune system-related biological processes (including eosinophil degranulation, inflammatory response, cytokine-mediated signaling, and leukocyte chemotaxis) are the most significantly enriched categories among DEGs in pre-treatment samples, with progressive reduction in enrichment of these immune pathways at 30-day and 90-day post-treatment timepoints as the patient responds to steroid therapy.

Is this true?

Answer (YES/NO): NO